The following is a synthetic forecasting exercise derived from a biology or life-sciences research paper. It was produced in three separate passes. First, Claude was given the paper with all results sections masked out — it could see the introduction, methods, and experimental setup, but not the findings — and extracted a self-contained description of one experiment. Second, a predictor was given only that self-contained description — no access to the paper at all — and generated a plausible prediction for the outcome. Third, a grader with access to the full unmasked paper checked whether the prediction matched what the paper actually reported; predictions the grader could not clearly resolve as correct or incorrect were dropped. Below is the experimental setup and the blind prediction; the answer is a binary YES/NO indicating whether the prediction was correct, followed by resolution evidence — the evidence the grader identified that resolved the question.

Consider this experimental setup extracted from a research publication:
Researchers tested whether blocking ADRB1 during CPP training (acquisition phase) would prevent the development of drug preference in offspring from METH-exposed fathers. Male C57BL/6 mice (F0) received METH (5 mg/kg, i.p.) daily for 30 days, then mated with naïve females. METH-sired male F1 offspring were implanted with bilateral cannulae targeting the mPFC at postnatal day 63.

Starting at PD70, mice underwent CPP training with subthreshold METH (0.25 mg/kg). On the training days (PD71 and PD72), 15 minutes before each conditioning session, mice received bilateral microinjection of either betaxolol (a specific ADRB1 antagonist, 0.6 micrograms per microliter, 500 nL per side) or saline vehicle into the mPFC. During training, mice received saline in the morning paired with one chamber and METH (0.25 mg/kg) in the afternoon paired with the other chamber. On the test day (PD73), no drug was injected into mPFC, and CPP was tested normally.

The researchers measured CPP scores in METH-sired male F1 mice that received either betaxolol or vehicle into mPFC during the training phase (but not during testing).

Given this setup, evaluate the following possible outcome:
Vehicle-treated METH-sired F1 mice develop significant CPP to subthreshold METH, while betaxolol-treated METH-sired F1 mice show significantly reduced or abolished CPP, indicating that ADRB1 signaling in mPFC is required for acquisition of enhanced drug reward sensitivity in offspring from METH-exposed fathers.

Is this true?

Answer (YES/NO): YES